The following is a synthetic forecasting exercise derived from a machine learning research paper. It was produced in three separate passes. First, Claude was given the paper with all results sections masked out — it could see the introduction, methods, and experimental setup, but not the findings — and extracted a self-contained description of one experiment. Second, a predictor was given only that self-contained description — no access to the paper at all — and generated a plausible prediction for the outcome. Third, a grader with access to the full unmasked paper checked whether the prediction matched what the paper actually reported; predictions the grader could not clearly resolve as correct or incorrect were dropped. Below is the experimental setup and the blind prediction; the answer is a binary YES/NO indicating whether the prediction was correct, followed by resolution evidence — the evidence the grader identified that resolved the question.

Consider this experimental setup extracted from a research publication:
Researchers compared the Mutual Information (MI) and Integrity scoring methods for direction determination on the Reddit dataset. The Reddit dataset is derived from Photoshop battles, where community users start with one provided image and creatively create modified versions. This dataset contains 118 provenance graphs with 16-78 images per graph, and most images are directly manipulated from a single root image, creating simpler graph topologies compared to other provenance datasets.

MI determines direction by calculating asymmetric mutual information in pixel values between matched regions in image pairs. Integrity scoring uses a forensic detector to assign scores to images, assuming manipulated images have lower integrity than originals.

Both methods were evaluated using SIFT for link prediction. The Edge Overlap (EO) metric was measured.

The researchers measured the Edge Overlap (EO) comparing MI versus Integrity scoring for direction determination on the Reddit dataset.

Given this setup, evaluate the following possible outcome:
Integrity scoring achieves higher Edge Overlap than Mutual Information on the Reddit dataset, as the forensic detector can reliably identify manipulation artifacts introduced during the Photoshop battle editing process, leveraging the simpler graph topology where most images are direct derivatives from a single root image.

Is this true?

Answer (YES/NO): NO